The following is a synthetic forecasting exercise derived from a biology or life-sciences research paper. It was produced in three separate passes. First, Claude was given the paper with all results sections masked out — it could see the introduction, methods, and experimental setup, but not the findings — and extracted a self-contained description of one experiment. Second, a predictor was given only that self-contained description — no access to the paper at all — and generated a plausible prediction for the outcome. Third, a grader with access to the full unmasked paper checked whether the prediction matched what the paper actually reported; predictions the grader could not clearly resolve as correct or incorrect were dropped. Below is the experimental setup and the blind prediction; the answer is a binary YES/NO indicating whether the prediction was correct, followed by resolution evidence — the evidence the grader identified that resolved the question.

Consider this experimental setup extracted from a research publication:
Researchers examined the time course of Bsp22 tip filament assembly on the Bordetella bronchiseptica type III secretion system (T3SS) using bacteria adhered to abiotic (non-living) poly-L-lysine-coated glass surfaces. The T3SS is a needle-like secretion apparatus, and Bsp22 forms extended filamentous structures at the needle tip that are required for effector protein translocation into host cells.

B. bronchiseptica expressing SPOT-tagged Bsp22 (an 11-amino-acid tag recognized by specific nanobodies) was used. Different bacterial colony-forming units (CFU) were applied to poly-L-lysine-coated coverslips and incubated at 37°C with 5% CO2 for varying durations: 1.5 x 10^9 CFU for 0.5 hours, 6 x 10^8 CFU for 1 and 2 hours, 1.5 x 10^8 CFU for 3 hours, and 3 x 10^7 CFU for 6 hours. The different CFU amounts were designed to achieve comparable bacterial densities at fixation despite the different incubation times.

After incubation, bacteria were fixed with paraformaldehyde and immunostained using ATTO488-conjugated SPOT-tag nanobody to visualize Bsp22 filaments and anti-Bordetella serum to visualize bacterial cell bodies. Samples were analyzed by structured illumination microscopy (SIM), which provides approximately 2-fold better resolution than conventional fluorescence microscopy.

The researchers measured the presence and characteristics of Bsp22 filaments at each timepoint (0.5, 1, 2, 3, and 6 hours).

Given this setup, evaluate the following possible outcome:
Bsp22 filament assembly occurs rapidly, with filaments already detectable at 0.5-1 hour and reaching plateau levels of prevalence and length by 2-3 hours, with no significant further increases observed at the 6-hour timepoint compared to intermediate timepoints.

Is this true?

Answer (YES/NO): NO